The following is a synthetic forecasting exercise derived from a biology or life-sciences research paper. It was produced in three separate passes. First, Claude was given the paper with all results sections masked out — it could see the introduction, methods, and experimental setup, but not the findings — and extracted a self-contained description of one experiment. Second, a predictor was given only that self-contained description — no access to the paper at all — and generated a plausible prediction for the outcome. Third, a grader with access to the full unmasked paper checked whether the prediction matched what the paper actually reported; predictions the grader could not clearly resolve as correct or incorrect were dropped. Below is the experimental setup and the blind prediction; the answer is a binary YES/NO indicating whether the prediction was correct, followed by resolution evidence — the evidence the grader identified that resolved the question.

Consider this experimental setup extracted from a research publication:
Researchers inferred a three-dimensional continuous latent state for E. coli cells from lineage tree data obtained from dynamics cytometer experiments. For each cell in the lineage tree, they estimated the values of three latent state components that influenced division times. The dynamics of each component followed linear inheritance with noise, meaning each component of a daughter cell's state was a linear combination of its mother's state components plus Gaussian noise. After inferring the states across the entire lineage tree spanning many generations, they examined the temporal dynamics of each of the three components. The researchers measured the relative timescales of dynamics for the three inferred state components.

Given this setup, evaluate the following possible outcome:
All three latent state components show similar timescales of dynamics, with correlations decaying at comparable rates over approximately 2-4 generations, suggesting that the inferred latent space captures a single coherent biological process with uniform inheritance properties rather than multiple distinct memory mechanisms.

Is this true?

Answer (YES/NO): NO